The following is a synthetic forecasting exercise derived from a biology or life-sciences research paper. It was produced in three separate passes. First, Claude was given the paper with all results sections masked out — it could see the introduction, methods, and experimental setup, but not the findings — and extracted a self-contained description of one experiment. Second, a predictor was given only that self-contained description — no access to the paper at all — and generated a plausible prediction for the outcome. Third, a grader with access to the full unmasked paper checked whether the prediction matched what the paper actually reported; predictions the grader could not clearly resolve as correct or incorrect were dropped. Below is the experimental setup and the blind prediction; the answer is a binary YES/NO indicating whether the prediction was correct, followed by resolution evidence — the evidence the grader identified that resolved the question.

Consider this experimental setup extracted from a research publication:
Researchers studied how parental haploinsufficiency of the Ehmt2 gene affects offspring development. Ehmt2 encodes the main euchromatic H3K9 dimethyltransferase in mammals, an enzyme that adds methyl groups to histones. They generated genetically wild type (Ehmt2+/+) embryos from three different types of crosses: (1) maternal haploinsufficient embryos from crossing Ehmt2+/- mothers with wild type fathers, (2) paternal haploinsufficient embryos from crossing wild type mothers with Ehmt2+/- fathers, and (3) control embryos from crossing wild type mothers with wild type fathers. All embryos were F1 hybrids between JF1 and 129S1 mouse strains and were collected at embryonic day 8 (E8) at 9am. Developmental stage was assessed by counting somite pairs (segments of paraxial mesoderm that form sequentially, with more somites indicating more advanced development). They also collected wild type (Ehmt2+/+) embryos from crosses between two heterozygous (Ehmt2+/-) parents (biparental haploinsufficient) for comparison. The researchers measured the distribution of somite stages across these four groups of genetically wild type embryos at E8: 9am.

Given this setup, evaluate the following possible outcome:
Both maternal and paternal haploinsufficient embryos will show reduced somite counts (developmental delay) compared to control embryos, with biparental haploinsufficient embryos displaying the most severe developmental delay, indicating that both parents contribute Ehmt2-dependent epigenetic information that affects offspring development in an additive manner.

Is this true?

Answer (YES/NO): NO